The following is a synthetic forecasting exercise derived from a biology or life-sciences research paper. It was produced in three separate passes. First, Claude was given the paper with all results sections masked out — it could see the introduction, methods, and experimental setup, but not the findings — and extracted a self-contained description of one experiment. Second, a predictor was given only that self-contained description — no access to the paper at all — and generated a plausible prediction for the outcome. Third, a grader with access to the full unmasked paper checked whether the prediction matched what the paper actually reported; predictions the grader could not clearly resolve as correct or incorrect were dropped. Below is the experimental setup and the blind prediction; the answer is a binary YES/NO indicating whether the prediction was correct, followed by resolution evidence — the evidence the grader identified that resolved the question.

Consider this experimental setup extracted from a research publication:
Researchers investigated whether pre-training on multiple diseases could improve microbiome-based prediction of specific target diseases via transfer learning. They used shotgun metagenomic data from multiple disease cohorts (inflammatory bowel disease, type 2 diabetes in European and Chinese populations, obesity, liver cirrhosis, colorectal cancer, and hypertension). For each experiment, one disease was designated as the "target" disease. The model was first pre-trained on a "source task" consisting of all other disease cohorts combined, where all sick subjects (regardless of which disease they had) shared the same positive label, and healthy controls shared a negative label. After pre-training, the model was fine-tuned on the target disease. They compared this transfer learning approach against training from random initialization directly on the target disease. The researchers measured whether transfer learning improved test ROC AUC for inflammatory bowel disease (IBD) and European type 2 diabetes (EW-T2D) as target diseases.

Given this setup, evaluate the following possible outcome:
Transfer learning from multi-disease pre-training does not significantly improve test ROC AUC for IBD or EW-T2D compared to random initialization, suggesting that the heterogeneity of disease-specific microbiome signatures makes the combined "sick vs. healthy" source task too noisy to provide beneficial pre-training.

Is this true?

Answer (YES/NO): YES